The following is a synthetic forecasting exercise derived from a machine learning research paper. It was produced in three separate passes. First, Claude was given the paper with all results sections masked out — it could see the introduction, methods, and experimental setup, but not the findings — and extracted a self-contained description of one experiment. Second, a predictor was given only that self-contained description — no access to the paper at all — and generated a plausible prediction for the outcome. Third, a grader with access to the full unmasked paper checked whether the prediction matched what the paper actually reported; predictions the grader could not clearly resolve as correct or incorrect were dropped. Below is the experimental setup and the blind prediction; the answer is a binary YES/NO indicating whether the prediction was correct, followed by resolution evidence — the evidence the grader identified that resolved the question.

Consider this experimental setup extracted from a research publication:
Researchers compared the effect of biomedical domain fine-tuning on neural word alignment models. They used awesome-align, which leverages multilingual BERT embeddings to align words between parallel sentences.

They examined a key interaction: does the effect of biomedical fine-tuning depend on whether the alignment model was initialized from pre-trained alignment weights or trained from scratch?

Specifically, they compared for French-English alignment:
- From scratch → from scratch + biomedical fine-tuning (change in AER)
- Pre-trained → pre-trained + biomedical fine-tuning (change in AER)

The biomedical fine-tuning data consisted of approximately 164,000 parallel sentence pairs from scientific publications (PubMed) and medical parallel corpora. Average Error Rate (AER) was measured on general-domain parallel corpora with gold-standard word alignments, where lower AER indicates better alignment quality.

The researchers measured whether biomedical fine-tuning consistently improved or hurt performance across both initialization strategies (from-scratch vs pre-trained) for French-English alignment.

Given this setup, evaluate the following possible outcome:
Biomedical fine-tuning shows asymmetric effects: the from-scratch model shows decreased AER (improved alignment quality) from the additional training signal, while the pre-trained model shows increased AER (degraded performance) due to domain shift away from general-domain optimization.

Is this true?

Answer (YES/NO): YES